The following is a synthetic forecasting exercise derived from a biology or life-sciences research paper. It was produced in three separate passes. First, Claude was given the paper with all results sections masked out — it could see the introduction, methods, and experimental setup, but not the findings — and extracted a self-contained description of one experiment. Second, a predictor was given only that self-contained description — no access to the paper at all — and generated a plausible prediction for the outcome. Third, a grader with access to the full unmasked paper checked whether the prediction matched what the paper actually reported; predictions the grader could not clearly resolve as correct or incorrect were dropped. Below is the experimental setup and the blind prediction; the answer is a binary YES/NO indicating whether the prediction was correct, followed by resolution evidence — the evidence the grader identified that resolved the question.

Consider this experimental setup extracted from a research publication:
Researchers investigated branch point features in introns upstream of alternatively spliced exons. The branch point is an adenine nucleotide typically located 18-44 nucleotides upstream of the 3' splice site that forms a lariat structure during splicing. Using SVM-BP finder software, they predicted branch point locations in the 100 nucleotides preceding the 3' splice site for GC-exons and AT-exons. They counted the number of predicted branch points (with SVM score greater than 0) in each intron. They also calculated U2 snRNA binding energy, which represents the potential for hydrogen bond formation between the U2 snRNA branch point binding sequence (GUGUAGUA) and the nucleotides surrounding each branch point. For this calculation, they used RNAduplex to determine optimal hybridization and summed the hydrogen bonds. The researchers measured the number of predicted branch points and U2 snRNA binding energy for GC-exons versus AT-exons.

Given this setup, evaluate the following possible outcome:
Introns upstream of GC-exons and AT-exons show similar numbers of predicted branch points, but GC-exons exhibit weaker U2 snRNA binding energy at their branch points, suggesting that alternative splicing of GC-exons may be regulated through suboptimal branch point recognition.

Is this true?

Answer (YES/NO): NO